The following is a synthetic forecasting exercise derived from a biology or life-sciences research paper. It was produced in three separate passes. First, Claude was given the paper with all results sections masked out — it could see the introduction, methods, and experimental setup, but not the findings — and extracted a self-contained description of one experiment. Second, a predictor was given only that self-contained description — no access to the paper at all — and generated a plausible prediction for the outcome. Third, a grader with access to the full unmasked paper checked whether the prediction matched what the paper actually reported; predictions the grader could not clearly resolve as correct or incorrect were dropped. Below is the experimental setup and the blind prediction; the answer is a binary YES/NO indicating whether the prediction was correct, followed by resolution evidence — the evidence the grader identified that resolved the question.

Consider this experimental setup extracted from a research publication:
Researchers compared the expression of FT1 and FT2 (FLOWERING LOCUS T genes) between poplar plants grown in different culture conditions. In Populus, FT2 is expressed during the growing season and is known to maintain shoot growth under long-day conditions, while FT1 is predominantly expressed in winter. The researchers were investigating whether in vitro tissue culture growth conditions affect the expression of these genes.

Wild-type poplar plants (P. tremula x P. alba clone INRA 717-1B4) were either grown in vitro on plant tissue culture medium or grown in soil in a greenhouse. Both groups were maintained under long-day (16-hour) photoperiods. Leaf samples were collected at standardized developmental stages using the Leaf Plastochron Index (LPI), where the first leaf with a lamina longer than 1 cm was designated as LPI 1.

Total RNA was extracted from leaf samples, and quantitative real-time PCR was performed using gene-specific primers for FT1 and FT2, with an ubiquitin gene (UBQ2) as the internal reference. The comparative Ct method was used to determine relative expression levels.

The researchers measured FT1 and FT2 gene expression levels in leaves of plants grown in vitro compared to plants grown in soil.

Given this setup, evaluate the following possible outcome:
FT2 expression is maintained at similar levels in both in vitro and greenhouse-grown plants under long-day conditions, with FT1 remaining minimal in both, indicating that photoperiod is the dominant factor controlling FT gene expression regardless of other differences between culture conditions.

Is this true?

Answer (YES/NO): NO